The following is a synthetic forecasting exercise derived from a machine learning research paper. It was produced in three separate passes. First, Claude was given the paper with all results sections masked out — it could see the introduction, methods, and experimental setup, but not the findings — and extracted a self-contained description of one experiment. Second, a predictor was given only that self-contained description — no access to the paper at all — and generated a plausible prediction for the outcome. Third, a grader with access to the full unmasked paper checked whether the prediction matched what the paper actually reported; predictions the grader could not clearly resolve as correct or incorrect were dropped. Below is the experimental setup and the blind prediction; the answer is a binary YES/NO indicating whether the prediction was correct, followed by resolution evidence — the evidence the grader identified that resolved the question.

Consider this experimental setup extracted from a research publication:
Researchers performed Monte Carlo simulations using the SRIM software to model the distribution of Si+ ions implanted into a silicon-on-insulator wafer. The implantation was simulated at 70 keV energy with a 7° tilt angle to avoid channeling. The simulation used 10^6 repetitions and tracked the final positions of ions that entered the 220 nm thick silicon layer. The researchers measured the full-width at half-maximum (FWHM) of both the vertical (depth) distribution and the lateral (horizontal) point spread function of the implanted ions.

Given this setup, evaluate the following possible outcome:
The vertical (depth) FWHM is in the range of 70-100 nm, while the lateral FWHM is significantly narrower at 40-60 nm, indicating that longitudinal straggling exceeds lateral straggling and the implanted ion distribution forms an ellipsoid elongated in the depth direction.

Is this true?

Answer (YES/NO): NO